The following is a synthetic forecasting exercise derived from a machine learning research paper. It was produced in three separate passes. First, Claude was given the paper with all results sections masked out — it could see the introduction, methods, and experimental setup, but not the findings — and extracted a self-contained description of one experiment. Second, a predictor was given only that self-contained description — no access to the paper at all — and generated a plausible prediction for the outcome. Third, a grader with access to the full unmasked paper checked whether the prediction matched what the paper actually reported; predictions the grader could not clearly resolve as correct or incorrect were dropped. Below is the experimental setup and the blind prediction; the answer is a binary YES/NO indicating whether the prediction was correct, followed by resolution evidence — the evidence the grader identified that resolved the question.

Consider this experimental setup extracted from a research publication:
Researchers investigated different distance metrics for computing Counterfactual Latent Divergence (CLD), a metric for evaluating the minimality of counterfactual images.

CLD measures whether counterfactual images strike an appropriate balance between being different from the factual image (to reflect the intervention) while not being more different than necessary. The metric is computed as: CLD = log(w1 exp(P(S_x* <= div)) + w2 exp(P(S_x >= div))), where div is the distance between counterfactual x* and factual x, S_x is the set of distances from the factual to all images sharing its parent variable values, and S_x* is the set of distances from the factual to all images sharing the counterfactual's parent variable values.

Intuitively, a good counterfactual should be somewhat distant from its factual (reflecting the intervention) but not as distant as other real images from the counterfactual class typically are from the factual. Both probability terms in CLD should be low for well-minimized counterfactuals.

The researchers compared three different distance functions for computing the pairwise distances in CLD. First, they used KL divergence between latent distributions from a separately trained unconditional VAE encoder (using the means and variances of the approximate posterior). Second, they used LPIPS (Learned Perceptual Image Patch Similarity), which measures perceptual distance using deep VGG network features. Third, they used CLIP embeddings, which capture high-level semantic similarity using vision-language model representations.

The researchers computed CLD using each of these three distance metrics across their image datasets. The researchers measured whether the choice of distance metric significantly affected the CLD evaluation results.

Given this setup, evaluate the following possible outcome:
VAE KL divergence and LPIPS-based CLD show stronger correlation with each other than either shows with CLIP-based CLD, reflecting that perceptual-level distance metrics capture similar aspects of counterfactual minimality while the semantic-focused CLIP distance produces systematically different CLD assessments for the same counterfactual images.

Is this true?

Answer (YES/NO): NO